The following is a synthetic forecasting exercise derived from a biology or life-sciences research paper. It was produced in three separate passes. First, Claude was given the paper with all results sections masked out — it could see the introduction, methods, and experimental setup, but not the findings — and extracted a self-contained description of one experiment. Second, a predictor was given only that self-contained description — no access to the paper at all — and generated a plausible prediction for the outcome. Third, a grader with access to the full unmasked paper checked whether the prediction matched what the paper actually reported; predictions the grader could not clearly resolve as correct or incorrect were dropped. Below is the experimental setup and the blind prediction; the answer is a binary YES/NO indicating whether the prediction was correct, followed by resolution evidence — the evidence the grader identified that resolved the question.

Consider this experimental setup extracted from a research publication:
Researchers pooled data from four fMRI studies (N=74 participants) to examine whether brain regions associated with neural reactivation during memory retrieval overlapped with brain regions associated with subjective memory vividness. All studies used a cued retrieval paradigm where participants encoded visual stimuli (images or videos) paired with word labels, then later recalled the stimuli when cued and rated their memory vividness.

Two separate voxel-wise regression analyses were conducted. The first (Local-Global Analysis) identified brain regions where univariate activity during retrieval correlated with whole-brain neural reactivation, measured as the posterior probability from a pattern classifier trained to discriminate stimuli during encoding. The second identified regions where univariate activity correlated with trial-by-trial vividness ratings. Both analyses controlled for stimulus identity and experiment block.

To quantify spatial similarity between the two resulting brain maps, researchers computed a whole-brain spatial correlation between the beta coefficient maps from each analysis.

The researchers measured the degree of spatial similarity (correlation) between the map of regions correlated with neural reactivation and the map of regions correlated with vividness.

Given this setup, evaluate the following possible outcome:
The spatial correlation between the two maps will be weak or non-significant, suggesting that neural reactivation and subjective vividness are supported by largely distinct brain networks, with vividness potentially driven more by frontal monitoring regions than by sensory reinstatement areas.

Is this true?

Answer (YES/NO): NO